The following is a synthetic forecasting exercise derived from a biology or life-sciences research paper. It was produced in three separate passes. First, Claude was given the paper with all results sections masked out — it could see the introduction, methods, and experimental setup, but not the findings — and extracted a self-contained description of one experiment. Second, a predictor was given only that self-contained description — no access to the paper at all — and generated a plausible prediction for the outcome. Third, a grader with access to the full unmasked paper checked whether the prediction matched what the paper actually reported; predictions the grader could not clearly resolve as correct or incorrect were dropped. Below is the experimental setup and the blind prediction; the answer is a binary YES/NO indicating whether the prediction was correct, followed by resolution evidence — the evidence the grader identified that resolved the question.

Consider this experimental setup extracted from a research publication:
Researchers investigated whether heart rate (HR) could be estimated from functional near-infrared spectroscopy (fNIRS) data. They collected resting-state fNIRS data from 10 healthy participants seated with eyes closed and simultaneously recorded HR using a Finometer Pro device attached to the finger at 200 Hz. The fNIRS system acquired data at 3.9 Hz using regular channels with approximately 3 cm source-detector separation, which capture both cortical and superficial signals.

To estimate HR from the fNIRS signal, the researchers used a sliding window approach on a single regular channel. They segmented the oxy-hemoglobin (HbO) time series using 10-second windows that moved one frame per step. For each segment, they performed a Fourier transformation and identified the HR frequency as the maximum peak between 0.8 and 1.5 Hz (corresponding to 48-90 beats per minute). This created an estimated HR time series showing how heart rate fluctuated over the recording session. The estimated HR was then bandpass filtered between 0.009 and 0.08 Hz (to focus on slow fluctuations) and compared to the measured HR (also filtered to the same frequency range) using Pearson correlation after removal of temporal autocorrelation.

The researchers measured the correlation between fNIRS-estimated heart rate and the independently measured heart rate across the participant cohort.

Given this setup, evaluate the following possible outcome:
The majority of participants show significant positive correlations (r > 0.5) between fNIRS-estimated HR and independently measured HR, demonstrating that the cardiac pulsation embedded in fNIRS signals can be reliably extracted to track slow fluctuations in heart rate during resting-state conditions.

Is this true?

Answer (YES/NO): YES